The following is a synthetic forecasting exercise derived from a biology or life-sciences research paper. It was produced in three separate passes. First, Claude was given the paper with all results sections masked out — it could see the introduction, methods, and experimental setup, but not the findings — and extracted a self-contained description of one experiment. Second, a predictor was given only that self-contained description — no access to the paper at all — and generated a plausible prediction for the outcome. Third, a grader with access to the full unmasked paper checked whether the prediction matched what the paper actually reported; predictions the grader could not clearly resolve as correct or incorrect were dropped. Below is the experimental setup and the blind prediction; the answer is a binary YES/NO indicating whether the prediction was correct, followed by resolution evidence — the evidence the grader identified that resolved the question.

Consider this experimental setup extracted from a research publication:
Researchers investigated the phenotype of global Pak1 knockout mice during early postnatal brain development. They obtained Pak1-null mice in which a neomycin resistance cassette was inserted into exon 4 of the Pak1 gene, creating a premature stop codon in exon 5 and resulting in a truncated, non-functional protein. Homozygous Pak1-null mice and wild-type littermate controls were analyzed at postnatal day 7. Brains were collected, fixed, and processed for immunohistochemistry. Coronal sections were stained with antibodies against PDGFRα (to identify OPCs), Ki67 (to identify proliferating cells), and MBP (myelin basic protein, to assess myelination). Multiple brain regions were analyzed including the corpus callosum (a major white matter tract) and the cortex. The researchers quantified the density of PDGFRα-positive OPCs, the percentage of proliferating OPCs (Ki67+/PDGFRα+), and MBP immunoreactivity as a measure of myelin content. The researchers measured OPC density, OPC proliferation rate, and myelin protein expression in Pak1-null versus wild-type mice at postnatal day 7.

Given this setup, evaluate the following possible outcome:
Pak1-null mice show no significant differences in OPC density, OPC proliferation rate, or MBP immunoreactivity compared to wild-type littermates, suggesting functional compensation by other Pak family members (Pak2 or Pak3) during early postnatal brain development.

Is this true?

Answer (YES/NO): NO